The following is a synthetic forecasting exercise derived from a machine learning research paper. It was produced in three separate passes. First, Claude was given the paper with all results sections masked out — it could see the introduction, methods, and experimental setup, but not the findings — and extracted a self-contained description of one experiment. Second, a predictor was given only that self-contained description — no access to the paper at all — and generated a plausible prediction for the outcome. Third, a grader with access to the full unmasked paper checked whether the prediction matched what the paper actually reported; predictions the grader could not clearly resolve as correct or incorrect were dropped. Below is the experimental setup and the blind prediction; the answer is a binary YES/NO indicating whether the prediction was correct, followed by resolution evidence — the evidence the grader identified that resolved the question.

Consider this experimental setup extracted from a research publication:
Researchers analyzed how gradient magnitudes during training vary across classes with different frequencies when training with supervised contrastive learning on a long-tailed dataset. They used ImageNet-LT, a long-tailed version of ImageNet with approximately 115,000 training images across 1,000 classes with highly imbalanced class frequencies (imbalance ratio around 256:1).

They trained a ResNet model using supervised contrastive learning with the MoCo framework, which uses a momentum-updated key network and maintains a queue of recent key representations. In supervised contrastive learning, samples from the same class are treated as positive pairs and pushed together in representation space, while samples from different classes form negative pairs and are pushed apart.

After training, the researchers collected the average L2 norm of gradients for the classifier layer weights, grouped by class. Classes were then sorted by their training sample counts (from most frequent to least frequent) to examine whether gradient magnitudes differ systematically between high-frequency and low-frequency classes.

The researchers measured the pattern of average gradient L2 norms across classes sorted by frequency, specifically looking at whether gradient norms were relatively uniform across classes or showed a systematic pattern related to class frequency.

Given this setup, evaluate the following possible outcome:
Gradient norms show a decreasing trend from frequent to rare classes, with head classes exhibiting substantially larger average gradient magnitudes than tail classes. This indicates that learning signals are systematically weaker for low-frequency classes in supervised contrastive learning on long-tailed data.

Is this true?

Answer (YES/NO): YES